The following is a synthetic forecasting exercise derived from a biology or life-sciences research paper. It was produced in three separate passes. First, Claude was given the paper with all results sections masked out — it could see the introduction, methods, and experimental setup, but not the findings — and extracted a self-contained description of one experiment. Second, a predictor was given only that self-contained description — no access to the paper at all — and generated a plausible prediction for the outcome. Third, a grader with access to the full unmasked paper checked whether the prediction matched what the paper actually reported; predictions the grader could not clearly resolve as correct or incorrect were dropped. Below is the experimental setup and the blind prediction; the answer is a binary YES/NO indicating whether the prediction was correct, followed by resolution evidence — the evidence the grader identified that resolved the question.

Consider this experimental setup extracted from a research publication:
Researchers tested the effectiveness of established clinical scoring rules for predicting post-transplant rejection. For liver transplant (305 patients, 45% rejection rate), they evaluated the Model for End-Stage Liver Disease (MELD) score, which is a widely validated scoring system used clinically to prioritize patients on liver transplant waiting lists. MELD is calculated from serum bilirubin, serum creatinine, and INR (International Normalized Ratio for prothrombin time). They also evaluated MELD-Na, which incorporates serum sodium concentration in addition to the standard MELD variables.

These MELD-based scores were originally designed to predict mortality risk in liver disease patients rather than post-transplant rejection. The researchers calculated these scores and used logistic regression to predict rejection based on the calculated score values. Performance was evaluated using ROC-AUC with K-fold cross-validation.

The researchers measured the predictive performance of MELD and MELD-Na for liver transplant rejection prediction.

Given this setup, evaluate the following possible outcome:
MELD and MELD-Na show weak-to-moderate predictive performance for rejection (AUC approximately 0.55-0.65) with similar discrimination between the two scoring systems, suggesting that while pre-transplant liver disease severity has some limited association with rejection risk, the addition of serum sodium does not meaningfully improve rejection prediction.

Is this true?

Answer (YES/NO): NO